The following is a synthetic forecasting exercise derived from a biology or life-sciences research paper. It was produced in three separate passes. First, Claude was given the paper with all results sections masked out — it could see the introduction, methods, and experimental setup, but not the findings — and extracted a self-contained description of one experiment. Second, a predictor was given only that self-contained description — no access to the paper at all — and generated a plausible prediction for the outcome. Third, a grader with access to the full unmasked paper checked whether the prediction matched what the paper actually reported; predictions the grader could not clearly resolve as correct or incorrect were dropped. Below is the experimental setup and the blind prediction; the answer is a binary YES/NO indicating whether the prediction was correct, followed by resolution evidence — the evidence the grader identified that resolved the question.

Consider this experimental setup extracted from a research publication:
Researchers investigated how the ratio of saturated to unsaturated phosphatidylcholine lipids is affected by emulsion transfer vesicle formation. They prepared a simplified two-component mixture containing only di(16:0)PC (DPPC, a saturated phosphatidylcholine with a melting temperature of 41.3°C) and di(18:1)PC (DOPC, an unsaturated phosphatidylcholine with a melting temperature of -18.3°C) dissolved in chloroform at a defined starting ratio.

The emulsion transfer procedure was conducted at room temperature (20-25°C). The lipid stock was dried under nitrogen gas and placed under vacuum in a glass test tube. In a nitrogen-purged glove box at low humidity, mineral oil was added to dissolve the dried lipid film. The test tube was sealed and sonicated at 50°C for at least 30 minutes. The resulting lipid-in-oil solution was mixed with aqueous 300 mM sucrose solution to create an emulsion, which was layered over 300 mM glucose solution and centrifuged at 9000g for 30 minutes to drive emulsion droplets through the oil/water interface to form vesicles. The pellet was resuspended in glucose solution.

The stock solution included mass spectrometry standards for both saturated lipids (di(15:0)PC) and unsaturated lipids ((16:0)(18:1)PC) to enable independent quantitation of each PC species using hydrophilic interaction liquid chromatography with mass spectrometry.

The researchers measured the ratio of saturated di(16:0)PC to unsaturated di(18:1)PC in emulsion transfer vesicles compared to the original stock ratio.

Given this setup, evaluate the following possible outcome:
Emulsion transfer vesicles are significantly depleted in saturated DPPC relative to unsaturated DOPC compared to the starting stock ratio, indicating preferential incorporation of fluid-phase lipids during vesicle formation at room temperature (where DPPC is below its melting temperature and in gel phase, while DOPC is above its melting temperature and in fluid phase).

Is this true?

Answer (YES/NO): NO